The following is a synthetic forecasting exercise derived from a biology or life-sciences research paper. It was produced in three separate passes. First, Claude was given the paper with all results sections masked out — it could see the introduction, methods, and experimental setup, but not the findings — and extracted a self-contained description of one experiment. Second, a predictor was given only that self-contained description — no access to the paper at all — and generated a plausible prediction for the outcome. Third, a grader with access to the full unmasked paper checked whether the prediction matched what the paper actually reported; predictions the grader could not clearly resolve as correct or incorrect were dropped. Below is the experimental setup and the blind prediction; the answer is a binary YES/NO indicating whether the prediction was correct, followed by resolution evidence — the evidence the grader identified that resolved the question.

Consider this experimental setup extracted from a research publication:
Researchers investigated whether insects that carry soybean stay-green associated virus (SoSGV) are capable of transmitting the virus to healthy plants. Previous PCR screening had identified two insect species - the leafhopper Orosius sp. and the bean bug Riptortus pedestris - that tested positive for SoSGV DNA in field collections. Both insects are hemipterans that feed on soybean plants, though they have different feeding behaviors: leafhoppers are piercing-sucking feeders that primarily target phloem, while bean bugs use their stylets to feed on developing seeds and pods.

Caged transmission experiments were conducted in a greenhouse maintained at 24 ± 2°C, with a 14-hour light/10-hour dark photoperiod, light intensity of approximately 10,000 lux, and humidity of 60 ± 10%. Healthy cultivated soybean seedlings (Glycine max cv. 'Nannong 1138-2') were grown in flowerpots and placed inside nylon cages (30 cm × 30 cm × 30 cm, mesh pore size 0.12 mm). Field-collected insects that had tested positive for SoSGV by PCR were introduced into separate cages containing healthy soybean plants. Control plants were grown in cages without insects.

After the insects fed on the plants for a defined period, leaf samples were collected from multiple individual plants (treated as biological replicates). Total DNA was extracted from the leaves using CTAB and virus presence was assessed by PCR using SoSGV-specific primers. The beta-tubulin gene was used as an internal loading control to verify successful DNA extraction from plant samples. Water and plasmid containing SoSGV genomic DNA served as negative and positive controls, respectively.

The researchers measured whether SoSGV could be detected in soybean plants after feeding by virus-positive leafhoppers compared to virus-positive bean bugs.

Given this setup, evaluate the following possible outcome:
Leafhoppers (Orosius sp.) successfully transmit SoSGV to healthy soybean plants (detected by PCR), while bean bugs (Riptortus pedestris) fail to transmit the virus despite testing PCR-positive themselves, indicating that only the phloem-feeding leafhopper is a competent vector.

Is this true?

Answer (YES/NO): YES